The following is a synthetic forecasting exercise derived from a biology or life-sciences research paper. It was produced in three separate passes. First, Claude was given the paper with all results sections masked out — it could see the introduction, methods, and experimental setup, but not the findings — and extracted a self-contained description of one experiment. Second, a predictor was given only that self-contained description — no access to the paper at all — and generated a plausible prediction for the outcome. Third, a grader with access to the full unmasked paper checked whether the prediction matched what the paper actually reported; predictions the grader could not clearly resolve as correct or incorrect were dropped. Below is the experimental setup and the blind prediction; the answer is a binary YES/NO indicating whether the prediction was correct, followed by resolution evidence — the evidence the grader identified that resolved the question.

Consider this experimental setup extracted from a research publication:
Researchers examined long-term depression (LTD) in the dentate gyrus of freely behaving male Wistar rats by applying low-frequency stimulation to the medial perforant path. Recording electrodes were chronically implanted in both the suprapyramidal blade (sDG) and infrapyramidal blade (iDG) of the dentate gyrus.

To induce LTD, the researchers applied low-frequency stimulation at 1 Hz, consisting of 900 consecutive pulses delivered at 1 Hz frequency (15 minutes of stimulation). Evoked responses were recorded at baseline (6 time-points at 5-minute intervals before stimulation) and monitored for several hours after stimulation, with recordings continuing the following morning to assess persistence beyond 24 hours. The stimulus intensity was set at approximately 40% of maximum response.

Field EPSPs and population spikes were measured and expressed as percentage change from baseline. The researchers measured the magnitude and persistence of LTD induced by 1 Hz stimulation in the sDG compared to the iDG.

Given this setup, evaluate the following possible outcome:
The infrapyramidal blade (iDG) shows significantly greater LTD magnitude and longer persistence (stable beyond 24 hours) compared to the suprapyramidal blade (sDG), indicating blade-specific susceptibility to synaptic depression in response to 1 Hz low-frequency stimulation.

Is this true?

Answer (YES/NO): NO